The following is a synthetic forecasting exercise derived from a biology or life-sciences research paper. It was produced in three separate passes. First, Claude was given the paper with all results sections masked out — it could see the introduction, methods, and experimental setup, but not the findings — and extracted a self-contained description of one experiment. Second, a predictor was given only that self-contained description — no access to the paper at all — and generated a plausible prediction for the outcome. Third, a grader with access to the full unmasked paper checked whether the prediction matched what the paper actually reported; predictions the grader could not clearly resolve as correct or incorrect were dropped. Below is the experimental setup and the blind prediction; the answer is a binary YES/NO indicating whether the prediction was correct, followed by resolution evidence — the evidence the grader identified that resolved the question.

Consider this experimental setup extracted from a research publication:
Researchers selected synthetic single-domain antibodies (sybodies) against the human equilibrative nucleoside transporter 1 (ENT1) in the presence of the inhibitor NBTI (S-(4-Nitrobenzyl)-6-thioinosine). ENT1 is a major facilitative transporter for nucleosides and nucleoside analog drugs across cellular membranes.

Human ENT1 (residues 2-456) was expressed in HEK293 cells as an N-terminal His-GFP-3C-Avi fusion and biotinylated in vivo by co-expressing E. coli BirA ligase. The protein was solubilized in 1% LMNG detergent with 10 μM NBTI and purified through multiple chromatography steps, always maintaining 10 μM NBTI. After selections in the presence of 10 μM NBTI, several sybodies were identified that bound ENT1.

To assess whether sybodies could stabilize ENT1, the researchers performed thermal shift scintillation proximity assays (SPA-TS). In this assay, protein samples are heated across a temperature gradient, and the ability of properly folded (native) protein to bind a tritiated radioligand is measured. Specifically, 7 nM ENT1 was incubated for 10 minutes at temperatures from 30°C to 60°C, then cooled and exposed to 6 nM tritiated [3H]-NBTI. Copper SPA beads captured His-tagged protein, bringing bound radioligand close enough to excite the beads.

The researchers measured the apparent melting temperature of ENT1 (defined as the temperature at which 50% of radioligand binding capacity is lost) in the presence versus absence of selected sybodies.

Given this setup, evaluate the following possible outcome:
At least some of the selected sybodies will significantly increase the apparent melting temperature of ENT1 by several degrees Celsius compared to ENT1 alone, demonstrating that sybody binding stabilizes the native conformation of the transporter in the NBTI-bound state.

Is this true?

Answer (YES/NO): YES